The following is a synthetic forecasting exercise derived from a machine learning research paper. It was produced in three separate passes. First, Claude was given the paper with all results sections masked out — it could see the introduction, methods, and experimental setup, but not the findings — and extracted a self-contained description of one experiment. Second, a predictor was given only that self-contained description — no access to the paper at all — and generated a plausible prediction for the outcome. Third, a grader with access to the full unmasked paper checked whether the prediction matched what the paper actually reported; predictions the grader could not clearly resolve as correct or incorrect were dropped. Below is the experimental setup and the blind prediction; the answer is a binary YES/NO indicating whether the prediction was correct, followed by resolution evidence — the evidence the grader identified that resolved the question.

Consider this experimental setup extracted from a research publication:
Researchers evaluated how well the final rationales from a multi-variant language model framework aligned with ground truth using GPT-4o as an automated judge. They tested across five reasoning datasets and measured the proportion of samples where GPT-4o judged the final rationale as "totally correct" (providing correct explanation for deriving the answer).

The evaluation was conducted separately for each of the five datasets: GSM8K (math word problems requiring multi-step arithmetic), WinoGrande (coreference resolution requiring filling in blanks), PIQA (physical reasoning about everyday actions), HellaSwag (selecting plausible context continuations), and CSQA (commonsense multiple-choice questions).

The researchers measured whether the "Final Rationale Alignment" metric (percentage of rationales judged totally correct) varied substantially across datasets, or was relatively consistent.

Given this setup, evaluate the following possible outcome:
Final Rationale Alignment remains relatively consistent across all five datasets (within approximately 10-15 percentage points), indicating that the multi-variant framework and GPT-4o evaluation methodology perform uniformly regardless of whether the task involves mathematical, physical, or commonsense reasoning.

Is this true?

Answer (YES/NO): YES